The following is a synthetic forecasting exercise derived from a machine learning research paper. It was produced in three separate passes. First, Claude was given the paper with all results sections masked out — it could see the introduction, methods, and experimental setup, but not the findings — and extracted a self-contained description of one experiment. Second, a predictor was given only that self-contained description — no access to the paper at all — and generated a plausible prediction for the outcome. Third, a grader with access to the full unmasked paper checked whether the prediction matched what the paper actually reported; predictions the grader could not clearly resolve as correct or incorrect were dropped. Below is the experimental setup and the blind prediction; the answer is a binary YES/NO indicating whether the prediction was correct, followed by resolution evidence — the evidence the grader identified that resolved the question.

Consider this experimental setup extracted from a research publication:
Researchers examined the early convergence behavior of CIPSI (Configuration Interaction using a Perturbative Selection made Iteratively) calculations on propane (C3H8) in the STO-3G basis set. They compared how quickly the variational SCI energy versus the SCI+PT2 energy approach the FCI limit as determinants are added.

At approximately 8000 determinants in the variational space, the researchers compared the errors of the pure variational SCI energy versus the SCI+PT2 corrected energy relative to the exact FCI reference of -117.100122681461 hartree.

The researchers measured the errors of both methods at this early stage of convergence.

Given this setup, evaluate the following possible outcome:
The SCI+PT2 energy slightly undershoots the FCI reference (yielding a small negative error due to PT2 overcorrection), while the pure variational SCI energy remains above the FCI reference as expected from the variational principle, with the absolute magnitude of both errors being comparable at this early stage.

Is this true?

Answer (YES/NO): NO